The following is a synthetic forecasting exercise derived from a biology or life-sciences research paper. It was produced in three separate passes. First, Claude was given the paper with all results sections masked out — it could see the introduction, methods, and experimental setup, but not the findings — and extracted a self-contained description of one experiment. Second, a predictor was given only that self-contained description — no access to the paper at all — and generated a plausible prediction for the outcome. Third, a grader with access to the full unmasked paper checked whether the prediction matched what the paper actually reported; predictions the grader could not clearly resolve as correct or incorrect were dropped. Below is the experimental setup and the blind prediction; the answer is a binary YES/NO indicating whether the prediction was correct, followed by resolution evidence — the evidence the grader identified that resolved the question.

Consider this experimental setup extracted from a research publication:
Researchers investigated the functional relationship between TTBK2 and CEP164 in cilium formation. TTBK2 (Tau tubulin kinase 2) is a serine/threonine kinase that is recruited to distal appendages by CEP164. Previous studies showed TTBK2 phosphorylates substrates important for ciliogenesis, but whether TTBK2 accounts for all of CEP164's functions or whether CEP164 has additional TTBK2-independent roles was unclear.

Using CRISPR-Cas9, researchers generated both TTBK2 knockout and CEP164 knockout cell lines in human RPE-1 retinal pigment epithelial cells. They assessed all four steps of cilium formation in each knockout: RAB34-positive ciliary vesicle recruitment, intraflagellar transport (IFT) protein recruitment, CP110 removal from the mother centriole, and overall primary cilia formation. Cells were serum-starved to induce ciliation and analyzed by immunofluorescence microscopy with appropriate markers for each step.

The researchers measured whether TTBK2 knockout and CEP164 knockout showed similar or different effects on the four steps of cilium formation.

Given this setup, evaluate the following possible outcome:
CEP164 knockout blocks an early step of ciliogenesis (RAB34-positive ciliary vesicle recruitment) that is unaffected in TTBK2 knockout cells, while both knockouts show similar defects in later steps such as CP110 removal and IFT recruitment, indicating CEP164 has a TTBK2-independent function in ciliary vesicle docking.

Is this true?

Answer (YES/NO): NO